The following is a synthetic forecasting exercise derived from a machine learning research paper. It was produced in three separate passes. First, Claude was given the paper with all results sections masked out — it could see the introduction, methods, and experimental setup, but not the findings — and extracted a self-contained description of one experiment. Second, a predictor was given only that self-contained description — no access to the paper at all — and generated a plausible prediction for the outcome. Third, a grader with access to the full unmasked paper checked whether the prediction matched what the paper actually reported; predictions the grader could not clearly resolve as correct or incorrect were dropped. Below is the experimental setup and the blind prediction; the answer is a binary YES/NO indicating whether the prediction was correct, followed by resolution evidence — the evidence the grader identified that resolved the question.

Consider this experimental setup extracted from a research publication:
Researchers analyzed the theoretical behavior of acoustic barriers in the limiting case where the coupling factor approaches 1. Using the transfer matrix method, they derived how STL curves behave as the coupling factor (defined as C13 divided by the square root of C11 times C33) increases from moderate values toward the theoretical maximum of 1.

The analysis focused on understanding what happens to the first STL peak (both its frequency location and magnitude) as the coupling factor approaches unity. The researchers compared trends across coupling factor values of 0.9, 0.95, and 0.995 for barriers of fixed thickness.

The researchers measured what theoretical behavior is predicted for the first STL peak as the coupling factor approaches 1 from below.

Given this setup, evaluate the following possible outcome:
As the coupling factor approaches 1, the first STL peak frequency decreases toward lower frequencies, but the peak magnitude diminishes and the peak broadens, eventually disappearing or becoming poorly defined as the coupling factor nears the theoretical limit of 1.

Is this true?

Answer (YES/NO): NO